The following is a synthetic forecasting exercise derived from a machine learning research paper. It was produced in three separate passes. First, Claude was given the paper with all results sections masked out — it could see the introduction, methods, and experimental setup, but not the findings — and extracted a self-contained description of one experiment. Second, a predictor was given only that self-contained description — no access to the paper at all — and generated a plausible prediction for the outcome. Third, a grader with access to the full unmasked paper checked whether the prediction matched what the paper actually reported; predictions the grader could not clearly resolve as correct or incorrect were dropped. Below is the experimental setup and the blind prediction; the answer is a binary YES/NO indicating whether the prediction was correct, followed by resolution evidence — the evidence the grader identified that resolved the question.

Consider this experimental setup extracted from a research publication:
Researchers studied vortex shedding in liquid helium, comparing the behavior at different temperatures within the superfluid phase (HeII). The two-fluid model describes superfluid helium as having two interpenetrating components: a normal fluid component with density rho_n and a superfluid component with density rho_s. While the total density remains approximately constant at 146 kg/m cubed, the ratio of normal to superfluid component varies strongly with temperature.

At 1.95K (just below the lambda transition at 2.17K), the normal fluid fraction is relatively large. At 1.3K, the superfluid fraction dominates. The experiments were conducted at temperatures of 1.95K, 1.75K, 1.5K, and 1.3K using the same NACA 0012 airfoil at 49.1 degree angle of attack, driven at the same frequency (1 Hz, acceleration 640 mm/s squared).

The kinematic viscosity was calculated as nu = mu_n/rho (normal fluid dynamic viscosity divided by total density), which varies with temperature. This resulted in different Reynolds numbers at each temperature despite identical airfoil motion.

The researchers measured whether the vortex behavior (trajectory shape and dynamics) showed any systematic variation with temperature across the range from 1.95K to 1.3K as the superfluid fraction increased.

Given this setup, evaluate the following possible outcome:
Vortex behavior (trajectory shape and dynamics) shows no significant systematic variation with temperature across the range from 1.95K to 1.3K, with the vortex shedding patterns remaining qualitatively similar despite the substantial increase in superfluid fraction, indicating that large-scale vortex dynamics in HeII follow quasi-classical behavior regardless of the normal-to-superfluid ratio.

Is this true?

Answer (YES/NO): YES